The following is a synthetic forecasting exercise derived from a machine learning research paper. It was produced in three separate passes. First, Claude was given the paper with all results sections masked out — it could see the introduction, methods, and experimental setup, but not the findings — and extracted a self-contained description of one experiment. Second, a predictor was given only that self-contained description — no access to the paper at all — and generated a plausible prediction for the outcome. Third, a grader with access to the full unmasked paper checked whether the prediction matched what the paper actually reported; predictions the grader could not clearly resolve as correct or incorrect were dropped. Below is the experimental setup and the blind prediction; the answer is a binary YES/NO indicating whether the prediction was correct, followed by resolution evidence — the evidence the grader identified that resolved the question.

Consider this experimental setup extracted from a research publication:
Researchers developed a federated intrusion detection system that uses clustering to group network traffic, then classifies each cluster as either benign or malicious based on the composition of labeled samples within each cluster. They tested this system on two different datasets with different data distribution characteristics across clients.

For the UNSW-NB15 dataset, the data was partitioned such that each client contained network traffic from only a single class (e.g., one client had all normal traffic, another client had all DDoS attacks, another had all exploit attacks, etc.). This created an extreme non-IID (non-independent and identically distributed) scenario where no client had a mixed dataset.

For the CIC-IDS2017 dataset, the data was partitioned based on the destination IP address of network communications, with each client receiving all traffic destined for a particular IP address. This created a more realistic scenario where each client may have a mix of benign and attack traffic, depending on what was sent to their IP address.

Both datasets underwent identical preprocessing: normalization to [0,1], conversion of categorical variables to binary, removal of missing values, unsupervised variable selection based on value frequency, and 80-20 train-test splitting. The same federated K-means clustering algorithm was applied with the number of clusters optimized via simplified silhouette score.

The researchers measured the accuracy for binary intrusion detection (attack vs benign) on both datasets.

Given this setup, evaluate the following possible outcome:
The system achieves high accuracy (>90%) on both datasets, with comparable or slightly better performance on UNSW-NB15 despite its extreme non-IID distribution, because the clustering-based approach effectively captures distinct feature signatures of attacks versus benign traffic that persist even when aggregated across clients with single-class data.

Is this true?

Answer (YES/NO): NO